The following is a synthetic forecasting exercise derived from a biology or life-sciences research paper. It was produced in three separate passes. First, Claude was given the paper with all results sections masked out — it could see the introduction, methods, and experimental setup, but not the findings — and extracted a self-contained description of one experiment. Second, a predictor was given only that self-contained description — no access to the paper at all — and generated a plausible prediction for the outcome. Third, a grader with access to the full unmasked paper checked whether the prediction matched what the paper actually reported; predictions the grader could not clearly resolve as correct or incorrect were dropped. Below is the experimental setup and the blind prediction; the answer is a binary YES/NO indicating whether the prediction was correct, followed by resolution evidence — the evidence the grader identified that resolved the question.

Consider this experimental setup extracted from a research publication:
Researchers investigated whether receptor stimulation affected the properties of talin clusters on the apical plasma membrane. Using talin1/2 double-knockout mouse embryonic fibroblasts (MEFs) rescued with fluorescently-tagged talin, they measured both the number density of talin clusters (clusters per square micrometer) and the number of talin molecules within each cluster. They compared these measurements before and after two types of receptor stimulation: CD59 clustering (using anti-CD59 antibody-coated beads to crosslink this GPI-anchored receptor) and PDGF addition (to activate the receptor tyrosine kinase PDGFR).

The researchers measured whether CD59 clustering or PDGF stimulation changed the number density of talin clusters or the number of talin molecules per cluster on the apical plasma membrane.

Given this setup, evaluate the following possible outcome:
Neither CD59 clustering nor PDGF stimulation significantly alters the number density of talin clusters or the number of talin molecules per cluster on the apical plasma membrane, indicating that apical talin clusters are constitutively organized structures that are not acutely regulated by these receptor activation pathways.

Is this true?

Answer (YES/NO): YES